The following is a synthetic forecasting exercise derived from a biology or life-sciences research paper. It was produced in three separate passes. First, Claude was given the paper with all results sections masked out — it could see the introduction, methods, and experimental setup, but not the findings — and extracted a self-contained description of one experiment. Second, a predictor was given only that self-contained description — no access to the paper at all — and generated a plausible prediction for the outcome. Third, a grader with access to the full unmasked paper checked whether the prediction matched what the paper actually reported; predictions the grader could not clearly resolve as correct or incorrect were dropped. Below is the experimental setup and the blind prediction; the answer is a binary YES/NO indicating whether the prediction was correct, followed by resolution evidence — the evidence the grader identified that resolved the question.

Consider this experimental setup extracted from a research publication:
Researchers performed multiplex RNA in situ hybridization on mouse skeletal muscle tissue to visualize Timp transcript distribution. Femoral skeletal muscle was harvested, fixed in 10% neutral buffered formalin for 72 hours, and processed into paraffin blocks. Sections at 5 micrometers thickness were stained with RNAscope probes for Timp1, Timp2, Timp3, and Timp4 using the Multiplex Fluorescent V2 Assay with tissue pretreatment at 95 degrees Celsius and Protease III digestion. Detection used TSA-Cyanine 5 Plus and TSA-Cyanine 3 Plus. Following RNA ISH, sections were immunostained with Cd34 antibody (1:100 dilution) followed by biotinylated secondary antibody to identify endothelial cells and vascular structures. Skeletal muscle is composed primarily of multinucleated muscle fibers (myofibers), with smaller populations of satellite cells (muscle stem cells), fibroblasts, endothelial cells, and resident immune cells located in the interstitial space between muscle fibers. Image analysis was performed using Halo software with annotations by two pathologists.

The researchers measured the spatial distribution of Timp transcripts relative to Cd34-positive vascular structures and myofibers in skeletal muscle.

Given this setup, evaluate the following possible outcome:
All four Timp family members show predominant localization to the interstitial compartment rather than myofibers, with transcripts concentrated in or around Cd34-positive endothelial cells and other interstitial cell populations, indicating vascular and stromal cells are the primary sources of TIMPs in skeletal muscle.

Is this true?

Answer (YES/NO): NO